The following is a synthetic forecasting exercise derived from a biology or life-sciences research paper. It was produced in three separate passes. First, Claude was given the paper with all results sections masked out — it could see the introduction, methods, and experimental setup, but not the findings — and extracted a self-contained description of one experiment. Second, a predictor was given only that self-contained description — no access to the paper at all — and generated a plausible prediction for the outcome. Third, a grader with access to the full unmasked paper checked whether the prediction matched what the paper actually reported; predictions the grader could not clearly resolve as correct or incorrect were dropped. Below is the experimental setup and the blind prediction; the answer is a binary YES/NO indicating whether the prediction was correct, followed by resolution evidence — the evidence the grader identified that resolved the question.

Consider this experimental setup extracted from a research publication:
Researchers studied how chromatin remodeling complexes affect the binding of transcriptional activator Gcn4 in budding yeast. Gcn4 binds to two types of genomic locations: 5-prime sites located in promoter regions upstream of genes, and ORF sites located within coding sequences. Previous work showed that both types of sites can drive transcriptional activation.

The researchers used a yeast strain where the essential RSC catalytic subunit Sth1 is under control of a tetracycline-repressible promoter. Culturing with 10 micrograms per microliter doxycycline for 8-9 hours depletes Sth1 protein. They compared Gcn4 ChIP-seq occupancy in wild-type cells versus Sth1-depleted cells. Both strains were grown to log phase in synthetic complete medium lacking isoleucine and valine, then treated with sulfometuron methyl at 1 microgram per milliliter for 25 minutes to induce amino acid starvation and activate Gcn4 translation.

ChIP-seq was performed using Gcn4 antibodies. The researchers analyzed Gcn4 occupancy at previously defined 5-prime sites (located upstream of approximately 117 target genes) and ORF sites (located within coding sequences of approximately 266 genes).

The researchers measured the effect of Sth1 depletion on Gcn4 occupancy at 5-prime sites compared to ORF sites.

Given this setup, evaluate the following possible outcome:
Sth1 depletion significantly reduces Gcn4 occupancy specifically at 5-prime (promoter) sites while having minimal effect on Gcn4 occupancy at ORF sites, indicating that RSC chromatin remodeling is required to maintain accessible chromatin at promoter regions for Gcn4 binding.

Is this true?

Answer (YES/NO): NO